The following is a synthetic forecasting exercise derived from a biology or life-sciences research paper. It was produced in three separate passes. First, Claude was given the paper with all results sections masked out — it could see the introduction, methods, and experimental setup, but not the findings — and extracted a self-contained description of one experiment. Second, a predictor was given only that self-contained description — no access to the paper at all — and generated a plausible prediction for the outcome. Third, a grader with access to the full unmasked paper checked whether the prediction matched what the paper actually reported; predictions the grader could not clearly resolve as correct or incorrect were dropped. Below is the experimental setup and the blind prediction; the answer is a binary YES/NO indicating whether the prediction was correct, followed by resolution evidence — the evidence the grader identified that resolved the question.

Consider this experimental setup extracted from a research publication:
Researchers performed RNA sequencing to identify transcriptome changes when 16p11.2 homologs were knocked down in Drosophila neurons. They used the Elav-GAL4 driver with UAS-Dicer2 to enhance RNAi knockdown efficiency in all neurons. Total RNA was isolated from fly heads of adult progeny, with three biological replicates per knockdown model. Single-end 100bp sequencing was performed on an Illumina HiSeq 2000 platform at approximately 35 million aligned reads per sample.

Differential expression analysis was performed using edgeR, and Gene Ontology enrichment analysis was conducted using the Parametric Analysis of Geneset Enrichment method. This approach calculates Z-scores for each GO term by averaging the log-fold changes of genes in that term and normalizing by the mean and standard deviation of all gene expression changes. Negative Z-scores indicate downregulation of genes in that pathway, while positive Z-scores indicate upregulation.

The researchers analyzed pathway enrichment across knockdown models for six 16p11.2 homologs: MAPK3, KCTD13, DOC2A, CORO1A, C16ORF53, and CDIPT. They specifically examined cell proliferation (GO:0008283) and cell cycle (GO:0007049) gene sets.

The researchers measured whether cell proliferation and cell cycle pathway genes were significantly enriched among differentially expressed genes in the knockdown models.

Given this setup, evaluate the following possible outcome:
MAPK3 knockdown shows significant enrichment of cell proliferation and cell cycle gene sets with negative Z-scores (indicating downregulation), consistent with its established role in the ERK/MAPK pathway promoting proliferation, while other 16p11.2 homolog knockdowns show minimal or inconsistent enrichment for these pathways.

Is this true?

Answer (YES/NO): NO